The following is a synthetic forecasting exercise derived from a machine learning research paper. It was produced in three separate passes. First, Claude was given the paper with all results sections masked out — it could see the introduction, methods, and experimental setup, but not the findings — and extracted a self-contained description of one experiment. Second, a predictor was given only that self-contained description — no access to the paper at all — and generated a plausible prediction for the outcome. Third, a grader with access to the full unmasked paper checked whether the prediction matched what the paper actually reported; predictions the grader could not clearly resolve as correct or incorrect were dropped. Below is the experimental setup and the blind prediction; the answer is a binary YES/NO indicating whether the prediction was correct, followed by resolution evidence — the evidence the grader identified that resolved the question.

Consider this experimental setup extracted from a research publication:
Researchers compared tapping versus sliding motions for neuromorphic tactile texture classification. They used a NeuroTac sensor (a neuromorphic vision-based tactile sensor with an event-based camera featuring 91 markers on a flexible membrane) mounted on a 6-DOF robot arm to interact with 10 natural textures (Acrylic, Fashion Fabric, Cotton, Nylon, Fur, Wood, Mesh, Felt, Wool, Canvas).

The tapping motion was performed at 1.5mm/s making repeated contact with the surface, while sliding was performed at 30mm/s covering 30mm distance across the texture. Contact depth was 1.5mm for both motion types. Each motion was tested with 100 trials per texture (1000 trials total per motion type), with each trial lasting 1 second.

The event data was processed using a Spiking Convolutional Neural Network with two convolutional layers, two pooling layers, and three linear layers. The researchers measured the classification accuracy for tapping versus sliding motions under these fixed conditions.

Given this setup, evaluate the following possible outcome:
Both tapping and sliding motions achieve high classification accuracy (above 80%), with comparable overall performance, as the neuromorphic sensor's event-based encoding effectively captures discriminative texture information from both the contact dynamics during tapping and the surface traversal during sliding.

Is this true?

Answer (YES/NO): NO